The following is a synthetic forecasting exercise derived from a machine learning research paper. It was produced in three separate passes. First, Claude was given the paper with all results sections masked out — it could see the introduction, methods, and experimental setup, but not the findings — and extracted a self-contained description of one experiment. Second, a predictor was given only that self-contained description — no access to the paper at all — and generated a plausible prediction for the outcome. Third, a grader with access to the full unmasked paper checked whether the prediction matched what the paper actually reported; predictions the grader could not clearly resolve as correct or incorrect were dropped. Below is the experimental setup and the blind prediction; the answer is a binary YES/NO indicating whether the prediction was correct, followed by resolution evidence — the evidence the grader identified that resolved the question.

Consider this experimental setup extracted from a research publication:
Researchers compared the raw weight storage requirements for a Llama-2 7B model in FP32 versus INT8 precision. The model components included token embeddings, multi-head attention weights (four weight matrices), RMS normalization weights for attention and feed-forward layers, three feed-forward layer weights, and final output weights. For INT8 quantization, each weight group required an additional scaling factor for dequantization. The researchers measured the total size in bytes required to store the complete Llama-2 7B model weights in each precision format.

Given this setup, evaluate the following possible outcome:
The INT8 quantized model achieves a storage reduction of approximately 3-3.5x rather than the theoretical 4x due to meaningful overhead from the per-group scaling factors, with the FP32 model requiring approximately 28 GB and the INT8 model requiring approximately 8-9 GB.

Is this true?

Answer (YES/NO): NO